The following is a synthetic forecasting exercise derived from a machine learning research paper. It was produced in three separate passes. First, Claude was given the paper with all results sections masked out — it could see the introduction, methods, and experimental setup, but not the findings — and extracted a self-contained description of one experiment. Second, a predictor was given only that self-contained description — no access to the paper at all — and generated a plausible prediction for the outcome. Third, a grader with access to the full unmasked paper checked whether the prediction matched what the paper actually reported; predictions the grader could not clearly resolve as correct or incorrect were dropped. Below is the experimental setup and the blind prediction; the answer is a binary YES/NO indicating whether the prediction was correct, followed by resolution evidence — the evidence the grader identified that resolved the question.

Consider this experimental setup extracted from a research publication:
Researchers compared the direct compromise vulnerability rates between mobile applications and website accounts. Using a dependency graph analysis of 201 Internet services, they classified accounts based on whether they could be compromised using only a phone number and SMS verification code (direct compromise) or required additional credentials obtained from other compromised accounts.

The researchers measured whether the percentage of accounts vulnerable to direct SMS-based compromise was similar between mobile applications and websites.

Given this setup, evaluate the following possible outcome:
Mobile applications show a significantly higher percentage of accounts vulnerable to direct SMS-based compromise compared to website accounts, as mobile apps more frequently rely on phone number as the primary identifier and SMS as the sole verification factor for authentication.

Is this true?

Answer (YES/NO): NO